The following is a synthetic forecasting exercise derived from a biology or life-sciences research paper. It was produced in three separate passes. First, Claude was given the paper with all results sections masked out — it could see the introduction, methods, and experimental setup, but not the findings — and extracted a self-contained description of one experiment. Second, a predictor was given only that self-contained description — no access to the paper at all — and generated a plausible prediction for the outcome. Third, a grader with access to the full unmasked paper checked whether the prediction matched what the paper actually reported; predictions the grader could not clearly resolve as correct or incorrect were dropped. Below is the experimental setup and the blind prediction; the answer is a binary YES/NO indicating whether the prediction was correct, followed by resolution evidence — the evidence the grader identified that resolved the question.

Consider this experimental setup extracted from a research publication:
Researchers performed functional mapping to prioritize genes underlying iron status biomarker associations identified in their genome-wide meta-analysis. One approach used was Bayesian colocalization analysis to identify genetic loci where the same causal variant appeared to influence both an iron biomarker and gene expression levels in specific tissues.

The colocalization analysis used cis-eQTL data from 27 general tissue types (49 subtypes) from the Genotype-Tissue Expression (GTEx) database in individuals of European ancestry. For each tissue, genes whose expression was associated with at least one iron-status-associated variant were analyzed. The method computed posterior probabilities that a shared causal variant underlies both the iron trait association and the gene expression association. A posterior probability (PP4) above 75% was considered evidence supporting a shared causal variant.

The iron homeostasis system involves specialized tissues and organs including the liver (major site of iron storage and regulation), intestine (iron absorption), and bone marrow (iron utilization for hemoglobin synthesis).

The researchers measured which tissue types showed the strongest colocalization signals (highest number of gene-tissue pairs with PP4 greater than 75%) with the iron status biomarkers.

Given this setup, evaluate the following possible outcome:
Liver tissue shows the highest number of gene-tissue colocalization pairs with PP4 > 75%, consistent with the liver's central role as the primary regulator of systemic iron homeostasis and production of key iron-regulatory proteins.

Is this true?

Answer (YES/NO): NO